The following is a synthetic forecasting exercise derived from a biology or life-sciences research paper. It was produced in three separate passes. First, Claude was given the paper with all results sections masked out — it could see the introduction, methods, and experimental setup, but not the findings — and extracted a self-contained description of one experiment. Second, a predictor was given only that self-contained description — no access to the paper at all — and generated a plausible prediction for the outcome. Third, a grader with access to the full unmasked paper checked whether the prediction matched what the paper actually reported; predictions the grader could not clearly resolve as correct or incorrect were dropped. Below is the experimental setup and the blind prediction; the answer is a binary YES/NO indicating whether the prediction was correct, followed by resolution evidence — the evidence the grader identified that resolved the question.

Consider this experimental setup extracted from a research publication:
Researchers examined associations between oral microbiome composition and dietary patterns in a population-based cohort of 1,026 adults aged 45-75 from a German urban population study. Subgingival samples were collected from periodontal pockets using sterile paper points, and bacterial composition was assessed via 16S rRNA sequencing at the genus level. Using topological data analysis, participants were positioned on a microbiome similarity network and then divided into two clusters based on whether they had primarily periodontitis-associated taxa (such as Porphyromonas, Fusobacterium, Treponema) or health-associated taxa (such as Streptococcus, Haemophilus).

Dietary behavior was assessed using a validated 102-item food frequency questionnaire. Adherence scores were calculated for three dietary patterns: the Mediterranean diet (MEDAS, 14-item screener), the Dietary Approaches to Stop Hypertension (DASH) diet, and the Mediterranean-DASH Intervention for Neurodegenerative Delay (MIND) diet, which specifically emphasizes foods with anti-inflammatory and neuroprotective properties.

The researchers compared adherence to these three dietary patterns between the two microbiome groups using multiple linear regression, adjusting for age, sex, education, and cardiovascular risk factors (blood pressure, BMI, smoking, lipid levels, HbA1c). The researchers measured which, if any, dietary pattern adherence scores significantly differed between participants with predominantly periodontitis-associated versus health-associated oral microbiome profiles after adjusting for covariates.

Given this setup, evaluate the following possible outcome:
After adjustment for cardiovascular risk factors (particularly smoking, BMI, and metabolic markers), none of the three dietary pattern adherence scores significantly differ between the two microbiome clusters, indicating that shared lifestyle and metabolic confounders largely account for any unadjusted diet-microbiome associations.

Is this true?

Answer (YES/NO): NO